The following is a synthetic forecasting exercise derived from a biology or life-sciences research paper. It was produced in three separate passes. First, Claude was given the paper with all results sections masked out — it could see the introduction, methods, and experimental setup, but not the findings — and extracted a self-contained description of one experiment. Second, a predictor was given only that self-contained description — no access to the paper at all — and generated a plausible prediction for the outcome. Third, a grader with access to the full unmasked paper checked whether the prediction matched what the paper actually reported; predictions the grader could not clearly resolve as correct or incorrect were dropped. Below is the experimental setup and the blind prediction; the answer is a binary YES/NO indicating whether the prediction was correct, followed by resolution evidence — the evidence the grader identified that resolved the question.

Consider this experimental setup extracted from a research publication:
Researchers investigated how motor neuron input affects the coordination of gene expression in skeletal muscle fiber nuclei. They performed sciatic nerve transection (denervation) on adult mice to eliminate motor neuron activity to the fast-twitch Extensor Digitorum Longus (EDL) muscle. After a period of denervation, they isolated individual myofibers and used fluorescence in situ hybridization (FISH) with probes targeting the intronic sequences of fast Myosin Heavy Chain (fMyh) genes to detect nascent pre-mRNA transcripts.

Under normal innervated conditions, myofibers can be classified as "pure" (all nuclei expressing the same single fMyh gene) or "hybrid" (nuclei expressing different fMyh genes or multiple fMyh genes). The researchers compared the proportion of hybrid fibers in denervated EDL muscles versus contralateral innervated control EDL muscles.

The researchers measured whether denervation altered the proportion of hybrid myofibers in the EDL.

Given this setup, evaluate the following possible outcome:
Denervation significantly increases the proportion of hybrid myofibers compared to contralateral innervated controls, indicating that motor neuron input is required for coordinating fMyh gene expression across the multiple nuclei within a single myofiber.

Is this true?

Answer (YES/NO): YES